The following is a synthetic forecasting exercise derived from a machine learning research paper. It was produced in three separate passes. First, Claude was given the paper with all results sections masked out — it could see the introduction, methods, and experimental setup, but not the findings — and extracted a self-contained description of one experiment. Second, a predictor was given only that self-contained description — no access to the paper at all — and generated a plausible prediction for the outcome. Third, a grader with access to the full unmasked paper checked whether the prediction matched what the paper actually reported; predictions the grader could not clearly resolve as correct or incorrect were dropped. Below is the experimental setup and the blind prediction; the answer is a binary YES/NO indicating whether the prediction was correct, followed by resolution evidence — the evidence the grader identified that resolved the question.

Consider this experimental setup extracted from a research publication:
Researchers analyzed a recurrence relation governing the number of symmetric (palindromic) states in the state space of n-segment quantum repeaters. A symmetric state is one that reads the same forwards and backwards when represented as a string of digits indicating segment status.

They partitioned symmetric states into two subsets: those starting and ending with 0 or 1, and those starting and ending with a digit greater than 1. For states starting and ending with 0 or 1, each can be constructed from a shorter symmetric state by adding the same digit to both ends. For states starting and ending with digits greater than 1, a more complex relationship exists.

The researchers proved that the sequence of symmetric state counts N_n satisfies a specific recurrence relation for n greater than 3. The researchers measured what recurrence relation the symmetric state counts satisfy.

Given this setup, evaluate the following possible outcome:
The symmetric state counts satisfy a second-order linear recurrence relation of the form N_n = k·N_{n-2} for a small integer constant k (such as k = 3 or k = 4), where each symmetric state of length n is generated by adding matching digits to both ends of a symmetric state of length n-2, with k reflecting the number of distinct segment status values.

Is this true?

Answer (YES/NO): NO